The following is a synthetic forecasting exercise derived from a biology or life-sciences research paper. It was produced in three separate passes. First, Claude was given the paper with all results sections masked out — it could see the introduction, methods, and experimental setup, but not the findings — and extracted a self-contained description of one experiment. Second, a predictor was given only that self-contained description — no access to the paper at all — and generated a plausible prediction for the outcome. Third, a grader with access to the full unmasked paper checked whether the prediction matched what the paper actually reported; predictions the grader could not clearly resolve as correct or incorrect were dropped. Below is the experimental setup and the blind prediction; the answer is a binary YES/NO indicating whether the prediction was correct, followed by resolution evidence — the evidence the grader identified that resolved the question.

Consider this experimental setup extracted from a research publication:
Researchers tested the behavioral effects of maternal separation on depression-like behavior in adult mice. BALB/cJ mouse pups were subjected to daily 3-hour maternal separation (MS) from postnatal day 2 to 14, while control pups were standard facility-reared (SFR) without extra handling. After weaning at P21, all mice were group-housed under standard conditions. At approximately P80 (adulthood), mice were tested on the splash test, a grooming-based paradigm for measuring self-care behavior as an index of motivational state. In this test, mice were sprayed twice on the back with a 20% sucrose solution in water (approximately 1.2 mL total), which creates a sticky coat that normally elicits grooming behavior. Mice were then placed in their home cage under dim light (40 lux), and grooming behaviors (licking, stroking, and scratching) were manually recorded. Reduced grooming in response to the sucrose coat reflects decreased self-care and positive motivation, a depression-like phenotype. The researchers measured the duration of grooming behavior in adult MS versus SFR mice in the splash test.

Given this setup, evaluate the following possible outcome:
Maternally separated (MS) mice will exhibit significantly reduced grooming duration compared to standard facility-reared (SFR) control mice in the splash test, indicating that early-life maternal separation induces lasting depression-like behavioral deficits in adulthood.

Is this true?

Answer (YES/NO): YES